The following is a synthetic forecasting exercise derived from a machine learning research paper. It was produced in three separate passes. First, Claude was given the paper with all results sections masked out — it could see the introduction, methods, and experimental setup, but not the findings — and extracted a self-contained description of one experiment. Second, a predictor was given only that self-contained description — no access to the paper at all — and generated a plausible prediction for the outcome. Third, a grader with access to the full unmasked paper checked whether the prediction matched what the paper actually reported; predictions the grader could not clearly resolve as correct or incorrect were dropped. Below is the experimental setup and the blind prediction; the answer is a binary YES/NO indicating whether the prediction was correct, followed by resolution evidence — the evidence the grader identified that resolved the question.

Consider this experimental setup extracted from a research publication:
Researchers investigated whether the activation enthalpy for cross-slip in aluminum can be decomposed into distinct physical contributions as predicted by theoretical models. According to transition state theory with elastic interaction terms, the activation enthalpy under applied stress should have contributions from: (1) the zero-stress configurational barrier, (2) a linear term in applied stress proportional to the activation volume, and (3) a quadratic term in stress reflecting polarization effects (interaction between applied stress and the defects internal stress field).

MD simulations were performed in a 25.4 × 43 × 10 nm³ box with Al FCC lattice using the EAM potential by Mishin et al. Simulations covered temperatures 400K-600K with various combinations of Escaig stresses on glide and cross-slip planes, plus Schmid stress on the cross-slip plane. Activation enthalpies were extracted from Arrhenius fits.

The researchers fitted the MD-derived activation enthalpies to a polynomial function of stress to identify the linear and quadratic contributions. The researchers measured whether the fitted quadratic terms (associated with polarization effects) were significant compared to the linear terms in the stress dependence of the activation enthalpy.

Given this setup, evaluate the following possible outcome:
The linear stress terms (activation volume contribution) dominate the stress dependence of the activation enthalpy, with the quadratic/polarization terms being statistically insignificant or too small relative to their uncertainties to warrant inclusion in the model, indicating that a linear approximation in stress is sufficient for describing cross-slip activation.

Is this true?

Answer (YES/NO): NO